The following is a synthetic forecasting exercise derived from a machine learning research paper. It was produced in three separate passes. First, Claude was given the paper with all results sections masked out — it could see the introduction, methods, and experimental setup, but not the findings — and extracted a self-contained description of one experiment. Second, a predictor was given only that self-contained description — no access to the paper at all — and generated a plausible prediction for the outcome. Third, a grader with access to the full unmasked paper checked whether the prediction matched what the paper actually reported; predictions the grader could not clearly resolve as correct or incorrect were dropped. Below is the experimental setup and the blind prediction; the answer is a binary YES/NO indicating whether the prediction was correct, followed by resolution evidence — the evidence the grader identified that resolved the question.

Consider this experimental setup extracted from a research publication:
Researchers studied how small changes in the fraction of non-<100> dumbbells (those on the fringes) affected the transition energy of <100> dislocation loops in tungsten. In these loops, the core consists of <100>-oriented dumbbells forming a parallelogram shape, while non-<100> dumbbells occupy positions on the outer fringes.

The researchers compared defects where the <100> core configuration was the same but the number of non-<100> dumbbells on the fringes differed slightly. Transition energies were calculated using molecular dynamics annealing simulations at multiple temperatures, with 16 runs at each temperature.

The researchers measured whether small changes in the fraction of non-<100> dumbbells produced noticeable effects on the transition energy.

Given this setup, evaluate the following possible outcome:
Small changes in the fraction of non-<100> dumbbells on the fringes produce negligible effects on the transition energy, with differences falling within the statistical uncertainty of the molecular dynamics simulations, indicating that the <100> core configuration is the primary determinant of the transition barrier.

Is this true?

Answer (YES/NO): YES